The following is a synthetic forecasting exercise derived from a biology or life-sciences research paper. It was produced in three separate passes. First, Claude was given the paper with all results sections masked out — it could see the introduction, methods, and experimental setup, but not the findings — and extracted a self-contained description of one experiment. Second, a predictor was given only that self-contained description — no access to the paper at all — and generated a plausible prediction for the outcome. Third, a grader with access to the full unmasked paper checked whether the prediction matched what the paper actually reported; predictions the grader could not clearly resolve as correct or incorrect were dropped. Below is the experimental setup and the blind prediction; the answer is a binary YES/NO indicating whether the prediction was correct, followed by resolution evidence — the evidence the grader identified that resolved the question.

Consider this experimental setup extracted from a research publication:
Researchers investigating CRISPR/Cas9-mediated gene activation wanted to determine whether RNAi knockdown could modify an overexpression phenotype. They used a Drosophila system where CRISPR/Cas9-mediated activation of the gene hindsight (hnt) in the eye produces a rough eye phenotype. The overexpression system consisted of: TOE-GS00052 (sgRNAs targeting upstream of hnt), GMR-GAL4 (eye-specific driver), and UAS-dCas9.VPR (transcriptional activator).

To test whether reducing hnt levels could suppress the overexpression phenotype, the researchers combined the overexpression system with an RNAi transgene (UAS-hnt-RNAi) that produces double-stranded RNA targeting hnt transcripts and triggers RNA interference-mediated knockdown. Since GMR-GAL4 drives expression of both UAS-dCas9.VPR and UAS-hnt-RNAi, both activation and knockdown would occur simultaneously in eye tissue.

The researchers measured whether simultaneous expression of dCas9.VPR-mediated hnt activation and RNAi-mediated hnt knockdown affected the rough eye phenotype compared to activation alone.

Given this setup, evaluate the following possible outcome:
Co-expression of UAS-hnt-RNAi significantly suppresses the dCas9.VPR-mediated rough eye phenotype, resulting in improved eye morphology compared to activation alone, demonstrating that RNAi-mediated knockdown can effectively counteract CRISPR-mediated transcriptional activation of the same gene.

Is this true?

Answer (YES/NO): YES